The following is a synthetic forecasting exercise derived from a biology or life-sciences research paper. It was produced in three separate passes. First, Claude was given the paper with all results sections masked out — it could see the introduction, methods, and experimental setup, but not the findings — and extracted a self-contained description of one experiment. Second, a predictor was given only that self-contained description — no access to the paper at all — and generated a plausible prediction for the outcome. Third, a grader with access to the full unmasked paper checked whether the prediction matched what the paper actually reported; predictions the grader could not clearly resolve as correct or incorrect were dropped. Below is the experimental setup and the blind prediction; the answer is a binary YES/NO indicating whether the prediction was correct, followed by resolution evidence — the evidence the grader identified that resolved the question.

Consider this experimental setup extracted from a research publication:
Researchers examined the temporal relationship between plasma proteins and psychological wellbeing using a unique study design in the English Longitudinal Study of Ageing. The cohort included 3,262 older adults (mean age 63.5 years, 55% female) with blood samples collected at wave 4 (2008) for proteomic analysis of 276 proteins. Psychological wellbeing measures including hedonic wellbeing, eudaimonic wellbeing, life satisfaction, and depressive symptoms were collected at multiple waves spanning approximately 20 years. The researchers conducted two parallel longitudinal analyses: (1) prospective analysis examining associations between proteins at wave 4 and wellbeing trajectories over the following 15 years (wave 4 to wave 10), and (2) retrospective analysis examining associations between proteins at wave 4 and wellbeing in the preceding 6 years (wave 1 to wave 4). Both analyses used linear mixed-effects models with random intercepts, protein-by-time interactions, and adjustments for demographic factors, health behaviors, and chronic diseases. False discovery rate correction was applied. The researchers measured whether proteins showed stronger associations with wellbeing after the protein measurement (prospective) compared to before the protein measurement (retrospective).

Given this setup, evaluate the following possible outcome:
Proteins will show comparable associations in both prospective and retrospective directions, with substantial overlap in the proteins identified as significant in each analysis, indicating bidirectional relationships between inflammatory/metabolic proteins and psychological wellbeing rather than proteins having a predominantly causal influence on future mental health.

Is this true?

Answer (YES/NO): NO